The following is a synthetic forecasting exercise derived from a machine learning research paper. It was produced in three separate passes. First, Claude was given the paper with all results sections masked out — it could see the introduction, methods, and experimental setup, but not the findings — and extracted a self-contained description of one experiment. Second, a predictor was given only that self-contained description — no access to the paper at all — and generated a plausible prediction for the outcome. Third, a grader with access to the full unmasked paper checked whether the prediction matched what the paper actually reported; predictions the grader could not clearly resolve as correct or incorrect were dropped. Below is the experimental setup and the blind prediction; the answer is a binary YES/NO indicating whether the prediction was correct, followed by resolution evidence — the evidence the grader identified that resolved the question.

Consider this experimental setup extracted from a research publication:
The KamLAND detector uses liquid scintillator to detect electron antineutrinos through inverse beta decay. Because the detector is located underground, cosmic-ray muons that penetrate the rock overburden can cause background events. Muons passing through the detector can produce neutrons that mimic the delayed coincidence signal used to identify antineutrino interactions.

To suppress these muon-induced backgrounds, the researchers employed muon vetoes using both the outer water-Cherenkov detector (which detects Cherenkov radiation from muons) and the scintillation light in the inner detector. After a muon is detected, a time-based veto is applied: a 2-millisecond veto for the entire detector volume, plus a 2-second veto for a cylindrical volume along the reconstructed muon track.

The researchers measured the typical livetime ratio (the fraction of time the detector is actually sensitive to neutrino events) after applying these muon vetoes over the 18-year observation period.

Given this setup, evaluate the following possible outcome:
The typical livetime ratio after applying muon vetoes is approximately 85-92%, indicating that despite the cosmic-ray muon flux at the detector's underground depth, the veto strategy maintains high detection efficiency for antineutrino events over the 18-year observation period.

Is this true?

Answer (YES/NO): YES